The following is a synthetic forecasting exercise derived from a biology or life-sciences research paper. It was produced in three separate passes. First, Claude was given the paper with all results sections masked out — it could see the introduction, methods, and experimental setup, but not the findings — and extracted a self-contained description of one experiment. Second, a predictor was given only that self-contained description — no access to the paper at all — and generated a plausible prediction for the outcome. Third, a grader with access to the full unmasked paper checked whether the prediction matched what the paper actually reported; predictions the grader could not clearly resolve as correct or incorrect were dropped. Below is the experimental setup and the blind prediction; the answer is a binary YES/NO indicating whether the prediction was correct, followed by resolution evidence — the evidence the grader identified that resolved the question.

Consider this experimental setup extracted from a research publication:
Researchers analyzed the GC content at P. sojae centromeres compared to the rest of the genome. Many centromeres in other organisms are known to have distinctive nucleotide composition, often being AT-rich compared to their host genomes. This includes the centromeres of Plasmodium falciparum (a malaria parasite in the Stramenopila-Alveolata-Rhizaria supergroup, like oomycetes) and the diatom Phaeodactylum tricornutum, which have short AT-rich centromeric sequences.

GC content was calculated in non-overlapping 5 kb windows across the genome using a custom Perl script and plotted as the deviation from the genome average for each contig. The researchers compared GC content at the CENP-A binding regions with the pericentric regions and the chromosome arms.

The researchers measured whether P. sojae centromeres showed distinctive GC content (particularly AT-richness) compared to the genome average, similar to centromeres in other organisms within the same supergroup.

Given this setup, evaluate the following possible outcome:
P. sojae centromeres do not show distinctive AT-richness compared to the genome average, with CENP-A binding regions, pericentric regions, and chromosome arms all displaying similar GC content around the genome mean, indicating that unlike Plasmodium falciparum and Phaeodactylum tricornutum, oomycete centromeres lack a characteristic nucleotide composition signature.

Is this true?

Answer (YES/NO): YES